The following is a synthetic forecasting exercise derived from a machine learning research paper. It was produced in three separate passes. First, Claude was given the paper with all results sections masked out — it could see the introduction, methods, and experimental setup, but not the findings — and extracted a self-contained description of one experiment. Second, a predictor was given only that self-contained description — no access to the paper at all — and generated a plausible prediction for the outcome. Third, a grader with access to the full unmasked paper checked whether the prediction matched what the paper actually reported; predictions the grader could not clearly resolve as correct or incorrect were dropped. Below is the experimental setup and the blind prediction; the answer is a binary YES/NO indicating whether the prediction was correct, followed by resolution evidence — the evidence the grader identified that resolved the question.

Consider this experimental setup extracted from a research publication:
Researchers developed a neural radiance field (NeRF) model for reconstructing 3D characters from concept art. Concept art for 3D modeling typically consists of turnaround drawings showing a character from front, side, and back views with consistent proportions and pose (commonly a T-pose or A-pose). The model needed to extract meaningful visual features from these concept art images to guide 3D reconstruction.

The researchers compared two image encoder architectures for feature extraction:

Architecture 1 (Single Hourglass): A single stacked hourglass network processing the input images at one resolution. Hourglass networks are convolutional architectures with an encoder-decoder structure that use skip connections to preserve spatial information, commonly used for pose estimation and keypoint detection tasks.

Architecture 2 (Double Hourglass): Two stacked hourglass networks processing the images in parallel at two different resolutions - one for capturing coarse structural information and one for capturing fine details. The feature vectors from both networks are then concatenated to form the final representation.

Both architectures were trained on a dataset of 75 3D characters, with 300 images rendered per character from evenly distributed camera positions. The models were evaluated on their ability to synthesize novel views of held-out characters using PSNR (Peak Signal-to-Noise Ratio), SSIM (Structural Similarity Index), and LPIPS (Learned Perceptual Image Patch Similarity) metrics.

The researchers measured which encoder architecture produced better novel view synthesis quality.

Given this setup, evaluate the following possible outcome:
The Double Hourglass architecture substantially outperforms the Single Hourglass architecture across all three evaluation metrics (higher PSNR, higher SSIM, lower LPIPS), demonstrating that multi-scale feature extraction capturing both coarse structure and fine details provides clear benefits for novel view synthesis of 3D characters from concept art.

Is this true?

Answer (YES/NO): YES